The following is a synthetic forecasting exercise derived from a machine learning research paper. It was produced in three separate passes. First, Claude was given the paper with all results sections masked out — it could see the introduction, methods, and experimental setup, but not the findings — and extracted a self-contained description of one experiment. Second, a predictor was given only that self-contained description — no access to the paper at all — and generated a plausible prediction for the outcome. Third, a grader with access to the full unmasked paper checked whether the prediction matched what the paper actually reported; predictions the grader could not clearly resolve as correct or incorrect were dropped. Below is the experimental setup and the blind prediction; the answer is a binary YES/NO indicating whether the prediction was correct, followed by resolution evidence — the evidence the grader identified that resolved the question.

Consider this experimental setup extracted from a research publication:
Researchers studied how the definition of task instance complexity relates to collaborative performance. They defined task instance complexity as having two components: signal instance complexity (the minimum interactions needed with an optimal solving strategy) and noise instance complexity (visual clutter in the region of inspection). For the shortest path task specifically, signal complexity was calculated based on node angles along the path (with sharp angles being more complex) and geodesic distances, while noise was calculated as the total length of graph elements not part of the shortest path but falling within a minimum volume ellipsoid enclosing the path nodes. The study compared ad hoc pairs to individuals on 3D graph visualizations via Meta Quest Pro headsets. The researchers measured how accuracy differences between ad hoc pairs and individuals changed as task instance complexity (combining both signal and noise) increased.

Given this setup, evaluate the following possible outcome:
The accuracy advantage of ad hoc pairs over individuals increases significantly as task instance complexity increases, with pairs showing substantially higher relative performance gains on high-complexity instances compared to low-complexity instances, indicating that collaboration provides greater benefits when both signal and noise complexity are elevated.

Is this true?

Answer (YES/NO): NO